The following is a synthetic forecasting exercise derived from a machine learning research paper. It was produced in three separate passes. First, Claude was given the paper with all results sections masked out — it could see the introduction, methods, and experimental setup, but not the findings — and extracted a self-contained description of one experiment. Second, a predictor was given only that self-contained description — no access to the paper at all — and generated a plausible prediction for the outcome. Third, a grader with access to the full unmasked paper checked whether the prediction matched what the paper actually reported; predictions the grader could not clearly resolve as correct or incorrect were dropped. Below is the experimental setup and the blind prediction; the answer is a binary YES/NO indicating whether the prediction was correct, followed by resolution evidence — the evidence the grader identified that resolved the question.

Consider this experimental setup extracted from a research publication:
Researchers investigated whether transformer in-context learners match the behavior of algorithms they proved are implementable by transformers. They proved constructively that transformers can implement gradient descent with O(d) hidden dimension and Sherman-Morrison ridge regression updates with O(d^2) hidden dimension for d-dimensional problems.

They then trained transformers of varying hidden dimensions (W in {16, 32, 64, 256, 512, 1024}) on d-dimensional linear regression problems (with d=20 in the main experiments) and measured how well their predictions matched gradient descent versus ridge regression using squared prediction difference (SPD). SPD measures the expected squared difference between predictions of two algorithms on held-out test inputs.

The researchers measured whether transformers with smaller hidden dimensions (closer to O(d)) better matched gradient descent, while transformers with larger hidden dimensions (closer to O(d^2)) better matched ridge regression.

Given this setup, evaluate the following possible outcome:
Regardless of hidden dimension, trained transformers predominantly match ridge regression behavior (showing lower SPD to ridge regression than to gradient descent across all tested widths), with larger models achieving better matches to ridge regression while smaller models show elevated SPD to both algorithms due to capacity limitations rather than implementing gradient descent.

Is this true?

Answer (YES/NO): NO